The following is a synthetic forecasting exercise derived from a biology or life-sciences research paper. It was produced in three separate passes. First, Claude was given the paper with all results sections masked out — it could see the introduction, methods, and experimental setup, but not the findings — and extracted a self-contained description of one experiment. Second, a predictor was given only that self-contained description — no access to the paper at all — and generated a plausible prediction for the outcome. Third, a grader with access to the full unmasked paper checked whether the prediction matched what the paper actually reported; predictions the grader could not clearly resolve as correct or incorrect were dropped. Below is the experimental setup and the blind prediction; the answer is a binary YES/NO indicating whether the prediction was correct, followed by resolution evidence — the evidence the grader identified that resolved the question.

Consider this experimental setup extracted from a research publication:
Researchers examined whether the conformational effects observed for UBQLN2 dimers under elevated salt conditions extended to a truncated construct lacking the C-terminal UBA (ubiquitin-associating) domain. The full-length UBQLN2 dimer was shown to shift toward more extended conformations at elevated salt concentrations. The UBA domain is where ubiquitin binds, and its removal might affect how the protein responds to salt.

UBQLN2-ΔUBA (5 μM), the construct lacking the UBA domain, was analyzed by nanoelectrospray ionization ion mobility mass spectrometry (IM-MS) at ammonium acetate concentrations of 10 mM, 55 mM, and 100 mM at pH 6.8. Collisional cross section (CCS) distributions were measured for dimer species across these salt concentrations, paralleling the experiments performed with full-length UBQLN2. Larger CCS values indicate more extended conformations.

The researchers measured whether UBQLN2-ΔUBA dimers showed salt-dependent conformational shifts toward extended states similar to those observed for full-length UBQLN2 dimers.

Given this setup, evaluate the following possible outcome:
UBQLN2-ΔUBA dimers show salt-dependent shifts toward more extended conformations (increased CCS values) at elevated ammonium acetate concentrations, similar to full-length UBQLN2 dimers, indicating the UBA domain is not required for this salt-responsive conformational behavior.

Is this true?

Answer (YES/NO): YES